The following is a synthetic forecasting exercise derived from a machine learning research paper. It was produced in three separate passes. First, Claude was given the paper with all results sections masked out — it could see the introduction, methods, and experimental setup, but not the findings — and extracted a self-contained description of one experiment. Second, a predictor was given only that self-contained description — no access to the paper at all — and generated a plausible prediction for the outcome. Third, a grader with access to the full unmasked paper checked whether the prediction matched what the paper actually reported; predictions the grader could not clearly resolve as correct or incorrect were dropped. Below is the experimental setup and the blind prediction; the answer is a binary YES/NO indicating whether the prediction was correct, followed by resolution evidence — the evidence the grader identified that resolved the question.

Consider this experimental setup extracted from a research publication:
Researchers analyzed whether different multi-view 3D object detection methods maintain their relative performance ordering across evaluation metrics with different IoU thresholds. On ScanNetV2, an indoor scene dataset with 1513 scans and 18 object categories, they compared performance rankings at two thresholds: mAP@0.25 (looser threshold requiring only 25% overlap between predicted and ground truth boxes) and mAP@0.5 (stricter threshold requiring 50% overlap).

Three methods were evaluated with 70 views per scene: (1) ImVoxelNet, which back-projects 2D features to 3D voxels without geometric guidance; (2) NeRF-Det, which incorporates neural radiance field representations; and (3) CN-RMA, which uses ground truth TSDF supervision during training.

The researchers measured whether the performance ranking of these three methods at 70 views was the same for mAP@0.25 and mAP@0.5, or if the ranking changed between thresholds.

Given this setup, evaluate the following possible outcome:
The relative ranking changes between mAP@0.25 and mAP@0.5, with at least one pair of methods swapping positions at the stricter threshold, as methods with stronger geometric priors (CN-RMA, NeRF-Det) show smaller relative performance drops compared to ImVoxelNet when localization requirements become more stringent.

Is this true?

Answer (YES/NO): NO